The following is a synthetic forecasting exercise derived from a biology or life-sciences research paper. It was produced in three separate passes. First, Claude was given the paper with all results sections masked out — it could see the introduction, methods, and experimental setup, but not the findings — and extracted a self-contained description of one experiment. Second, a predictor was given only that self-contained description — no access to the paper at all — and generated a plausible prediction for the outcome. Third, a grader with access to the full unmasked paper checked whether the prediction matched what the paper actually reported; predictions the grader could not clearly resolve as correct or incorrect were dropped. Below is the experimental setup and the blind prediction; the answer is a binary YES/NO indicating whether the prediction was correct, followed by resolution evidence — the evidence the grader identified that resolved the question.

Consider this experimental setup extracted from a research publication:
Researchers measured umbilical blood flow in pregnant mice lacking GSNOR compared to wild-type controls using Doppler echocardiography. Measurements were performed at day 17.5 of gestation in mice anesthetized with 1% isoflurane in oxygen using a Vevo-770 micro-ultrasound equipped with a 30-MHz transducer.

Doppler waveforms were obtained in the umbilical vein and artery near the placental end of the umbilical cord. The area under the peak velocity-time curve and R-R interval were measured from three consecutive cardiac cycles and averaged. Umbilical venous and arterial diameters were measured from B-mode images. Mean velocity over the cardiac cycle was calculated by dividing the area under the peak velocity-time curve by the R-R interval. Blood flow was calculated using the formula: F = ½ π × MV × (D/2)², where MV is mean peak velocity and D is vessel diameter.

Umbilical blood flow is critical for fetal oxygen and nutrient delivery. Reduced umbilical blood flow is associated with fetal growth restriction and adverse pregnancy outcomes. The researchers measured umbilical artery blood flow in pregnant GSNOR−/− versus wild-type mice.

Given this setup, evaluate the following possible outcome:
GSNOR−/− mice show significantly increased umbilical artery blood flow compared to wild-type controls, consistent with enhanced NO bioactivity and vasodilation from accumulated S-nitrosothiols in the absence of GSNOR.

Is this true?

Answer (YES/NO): NO